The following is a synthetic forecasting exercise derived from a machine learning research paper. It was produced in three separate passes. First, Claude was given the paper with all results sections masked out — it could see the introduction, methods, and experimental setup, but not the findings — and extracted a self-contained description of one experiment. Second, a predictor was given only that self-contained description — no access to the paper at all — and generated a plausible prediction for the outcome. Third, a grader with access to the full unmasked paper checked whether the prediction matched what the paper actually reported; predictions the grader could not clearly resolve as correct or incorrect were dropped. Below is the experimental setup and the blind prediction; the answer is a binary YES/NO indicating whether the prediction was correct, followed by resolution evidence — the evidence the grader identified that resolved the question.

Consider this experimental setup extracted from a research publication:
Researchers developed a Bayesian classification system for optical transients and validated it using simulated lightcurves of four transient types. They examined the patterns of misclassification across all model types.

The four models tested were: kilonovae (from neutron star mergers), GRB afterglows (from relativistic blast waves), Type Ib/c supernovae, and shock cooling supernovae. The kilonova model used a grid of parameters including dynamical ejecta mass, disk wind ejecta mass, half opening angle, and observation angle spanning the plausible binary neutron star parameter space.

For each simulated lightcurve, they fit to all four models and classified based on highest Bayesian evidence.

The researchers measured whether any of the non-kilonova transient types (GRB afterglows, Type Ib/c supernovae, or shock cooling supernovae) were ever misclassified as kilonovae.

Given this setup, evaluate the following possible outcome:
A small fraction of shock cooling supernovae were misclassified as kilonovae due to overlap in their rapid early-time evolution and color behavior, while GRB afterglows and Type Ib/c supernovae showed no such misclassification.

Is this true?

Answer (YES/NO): NO